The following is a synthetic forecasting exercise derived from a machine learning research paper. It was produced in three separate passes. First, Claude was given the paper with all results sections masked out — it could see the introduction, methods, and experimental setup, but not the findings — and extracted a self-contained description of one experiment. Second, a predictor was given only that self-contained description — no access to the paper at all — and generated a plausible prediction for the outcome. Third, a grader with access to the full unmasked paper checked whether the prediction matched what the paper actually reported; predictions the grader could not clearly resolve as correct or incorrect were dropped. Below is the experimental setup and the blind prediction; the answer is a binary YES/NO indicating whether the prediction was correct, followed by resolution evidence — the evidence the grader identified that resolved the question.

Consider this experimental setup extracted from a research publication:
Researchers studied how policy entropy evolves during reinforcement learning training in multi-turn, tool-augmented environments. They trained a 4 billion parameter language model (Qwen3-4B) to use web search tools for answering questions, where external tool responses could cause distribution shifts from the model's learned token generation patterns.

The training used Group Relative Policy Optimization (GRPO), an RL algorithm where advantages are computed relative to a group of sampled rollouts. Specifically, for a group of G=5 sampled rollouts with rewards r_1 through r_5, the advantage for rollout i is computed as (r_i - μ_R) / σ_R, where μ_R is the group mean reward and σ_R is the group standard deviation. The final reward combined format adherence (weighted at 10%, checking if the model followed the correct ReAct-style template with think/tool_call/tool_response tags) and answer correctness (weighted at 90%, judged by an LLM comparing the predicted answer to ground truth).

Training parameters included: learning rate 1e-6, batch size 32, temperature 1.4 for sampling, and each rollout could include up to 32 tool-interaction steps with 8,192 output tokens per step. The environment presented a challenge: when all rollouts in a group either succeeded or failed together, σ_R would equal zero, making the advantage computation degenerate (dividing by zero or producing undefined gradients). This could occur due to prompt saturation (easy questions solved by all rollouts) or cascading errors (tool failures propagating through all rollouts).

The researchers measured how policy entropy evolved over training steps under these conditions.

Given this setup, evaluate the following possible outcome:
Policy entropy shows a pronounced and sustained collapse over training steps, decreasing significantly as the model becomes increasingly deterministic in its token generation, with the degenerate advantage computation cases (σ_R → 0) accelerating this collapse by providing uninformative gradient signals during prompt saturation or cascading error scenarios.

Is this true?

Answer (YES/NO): YES